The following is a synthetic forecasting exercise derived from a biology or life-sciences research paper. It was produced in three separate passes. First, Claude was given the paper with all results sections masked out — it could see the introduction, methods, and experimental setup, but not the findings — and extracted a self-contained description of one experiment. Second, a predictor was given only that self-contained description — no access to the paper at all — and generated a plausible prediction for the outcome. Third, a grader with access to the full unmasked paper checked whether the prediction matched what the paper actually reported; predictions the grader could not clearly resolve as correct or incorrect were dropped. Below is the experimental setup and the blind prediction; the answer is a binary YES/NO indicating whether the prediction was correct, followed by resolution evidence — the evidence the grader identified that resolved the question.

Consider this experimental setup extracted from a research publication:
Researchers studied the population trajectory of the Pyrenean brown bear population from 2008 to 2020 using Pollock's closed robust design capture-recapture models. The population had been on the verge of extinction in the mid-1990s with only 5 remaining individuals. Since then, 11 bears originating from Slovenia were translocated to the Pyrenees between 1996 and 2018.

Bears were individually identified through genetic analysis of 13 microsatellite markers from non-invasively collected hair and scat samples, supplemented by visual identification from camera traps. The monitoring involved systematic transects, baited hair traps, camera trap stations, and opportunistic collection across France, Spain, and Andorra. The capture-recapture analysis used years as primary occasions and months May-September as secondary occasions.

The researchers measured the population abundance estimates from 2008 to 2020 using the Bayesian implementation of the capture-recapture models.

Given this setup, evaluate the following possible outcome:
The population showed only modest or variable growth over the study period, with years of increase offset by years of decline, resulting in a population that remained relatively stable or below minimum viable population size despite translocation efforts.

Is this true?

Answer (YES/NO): NO